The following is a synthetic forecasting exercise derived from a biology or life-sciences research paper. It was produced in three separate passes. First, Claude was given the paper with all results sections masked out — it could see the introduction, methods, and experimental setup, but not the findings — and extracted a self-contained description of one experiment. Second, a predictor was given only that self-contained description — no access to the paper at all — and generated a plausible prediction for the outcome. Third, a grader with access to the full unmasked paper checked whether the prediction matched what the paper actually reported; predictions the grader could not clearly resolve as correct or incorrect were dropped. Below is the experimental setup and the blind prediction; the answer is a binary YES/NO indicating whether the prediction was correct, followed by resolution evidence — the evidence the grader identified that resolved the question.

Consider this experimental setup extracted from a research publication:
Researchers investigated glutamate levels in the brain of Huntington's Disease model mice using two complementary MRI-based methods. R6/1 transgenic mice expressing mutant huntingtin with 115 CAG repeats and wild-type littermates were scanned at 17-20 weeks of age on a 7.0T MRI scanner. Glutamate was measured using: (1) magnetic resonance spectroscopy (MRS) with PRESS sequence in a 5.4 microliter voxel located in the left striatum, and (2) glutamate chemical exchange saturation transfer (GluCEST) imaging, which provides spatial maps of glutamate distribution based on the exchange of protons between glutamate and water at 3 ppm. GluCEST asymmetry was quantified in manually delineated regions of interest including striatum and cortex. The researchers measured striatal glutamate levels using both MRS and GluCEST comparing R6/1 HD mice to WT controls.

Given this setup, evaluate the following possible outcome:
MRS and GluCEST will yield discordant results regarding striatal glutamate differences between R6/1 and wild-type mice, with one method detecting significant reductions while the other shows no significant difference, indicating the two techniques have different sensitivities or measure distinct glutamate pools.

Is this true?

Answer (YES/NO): YES